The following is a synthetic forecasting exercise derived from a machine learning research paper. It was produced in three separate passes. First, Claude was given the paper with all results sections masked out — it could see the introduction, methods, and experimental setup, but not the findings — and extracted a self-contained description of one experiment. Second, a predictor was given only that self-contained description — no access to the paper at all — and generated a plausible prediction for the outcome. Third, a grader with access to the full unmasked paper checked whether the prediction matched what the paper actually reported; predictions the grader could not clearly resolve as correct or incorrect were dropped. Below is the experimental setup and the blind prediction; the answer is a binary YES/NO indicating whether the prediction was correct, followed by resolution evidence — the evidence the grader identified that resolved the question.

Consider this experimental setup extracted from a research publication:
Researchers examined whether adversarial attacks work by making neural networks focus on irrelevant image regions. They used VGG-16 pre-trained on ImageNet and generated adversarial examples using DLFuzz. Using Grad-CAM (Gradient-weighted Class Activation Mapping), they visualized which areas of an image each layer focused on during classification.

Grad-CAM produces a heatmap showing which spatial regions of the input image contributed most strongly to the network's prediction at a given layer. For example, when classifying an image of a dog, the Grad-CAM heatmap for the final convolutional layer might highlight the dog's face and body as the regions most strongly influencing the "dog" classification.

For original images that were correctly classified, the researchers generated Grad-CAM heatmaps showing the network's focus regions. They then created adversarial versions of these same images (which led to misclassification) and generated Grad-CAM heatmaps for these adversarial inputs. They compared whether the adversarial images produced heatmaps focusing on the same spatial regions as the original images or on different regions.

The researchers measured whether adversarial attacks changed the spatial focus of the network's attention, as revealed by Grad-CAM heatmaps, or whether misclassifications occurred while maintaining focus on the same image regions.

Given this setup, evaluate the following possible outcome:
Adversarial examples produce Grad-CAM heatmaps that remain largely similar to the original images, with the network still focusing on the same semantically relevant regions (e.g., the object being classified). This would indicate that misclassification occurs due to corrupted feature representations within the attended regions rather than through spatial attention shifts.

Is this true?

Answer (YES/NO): NO